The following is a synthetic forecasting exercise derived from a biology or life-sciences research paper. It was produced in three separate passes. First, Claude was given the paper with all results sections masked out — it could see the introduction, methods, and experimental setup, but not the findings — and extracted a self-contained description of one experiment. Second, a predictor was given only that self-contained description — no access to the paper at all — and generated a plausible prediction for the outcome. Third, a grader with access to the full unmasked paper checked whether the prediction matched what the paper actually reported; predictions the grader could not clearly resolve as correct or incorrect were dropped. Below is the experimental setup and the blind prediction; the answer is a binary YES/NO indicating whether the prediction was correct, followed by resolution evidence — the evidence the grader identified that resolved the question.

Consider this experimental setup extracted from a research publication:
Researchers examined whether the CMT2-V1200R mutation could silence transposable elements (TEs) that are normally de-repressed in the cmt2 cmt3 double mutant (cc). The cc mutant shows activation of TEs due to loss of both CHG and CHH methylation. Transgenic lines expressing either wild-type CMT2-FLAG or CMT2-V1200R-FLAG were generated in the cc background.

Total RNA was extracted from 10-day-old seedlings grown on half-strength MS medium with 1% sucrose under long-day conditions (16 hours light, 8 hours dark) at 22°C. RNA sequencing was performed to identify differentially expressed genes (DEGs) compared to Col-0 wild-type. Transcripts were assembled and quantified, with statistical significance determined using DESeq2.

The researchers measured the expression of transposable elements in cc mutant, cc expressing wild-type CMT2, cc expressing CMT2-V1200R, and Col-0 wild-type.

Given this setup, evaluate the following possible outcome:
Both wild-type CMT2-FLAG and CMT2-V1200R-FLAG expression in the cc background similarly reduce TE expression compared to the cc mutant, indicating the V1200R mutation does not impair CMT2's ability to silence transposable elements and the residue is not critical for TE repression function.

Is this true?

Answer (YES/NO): NO